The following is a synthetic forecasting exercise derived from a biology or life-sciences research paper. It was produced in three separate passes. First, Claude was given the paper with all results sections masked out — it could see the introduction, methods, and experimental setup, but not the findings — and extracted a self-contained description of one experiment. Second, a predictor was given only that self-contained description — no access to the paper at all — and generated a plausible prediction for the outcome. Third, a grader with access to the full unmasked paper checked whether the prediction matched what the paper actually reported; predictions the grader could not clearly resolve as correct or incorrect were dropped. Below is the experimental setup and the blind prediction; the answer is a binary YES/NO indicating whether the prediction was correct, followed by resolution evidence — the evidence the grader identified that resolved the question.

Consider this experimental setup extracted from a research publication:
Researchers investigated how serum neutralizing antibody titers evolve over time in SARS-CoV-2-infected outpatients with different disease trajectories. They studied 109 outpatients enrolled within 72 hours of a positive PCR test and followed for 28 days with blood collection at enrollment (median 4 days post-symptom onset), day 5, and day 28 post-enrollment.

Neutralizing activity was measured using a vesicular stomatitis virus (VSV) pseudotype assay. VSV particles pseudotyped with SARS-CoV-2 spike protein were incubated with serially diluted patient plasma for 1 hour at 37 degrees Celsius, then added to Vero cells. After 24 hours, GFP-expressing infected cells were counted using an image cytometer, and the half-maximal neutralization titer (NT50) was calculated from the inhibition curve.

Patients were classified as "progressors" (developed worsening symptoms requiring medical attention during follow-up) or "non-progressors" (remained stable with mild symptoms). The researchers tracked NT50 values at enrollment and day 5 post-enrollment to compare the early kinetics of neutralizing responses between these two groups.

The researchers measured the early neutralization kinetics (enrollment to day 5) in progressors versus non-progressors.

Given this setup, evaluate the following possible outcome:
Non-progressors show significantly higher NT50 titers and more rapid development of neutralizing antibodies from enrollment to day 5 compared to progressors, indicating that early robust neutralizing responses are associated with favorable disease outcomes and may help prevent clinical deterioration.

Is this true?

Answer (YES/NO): YES